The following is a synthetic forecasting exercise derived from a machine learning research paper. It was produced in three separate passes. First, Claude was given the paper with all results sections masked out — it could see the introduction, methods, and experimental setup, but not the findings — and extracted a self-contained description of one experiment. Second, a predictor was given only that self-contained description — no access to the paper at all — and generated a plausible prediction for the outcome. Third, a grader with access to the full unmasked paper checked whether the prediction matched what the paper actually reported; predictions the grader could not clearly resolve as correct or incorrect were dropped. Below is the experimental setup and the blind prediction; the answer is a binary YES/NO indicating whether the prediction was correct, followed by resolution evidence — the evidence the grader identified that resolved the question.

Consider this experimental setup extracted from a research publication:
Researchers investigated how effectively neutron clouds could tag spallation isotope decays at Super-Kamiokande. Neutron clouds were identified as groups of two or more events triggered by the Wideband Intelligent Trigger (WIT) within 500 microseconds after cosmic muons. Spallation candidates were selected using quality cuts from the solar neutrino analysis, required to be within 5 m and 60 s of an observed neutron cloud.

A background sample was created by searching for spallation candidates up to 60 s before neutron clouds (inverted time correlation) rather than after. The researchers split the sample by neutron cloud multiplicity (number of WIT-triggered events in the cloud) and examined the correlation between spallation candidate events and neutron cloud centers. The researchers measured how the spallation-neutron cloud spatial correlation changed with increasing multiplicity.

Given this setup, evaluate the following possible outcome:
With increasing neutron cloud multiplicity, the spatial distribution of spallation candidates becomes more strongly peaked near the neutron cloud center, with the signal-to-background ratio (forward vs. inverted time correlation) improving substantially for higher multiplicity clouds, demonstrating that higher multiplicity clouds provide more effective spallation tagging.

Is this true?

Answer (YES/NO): YES